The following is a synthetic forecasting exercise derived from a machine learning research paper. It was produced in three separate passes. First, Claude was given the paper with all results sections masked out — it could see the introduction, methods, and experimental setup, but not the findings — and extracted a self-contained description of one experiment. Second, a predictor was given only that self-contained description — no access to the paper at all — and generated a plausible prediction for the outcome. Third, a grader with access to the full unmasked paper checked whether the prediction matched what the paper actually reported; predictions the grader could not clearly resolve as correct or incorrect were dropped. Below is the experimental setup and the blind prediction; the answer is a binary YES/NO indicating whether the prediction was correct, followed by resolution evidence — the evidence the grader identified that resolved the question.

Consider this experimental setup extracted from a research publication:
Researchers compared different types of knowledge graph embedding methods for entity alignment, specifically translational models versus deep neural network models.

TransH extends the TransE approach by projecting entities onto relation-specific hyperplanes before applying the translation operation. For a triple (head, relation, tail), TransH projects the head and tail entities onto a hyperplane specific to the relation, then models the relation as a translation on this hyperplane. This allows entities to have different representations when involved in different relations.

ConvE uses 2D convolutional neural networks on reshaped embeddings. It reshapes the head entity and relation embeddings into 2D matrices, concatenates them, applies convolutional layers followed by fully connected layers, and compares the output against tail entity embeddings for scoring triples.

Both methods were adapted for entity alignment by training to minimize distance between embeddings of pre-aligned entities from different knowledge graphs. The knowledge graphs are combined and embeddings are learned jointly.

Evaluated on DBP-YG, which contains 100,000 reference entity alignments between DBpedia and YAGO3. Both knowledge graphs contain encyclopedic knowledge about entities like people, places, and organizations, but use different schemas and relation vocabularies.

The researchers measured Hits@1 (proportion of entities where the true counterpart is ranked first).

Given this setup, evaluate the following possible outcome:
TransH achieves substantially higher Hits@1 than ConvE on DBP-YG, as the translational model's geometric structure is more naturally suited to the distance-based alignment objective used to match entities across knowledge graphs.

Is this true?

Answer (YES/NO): NO